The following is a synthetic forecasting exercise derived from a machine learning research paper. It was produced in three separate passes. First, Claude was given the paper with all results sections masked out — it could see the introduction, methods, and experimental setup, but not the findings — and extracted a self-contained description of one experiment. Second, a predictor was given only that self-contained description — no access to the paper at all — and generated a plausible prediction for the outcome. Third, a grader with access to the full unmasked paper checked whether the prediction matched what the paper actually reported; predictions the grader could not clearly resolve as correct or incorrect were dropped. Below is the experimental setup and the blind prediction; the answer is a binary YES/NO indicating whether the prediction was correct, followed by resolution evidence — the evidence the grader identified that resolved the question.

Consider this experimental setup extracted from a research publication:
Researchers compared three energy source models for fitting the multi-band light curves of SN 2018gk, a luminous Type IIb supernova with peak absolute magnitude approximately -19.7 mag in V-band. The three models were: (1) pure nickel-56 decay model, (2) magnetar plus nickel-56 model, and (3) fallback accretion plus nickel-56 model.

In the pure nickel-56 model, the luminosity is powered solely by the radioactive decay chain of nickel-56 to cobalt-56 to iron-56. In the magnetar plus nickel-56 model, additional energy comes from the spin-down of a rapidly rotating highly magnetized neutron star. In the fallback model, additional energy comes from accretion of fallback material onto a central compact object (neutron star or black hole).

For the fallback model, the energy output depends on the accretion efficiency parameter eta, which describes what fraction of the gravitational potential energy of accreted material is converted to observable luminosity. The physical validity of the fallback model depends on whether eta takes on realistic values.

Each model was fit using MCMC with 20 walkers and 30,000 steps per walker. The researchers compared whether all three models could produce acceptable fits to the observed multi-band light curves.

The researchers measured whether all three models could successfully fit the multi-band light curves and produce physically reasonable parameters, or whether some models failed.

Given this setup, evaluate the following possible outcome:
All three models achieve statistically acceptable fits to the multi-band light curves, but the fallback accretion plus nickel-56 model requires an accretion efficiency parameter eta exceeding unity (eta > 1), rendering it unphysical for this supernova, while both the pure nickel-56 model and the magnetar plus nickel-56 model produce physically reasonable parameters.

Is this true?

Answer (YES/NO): NO